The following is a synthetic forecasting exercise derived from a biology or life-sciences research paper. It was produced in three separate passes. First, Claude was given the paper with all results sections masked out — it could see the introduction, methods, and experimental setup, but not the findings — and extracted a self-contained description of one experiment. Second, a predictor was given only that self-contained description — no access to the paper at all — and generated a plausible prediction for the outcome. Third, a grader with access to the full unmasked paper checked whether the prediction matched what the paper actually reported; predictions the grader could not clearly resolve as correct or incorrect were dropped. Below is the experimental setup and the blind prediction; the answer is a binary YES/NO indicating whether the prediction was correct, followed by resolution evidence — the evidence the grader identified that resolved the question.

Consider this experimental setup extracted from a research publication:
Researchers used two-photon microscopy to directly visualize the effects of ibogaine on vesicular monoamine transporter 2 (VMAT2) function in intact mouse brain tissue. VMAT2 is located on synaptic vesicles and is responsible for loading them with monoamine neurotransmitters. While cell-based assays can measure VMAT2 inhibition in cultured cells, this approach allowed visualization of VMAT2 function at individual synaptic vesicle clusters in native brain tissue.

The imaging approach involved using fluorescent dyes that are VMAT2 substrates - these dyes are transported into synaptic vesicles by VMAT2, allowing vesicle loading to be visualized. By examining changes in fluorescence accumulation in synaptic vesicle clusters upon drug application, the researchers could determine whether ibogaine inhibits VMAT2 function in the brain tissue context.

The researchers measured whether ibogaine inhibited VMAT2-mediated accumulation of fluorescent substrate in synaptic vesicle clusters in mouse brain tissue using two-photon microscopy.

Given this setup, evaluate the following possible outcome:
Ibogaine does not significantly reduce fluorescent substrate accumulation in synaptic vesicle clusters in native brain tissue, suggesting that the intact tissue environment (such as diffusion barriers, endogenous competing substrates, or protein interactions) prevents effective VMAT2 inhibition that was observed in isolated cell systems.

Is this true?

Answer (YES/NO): NO